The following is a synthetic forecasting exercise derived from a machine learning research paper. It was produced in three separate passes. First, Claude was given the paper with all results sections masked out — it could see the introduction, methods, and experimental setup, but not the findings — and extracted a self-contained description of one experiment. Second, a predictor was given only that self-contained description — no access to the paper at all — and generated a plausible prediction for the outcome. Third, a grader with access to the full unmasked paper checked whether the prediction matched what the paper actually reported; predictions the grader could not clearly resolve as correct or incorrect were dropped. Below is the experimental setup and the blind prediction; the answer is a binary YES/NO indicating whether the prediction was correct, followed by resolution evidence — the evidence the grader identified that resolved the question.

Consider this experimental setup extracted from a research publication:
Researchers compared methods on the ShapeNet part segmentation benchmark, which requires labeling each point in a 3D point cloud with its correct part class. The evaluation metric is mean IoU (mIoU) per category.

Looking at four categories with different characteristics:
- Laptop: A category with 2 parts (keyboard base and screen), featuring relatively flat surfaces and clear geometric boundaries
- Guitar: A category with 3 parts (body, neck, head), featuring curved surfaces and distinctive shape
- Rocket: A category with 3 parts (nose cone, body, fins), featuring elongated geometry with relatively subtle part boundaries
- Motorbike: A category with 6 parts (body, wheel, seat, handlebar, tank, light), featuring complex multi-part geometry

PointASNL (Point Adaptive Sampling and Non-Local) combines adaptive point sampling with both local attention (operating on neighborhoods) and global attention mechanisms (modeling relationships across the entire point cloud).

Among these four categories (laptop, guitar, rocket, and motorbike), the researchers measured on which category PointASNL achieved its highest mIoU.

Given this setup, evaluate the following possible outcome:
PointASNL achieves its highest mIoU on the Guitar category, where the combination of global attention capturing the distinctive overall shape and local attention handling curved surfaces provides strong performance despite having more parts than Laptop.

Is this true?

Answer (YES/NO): NO